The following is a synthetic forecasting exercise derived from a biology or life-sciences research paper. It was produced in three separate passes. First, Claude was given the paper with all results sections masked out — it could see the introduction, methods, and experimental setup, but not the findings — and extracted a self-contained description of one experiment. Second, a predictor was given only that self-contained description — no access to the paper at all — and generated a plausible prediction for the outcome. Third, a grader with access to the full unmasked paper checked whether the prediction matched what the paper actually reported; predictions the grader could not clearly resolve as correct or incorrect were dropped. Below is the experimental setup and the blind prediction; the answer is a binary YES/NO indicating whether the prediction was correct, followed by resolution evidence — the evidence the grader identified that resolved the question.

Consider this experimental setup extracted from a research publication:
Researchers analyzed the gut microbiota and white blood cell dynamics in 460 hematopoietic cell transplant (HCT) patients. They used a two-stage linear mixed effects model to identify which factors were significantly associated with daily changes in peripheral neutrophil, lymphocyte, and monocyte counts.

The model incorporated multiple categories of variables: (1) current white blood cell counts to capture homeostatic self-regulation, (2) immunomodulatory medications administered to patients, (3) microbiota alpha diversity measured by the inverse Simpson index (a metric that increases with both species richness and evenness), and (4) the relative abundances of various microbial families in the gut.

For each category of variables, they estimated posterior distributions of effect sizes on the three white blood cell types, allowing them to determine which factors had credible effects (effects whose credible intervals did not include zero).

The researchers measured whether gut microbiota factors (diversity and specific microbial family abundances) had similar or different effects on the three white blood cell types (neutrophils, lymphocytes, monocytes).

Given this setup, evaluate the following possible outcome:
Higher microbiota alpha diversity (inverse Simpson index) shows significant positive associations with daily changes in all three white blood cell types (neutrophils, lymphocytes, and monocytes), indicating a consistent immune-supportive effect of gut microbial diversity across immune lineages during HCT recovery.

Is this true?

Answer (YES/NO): NO